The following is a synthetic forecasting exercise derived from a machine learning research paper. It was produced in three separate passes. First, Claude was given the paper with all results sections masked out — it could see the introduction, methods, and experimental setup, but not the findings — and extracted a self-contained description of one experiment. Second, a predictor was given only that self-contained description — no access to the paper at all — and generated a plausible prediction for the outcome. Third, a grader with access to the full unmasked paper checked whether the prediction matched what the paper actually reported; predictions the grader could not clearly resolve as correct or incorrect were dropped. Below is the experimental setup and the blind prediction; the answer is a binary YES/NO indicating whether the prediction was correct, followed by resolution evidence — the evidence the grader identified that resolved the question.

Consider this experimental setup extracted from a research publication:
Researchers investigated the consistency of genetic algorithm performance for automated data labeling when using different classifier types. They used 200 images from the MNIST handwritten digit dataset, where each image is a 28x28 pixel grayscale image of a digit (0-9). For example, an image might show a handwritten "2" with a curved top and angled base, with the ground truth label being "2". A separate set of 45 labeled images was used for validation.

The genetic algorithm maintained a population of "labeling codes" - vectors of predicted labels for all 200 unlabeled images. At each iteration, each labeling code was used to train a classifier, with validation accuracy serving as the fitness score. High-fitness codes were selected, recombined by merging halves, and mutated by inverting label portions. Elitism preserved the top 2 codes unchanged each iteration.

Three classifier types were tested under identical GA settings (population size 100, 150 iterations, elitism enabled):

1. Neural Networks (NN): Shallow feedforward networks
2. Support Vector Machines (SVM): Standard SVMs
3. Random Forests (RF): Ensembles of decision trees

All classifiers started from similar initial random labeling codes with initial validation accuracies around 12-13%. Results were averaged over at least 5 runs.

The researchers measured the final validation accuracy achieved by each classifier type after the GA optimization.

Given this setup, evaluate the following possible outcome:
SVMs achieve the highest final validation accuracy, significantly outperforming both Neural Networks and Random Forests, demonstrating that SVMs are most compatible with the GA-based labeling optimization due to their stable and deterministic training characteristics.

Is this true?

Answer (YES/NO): NO